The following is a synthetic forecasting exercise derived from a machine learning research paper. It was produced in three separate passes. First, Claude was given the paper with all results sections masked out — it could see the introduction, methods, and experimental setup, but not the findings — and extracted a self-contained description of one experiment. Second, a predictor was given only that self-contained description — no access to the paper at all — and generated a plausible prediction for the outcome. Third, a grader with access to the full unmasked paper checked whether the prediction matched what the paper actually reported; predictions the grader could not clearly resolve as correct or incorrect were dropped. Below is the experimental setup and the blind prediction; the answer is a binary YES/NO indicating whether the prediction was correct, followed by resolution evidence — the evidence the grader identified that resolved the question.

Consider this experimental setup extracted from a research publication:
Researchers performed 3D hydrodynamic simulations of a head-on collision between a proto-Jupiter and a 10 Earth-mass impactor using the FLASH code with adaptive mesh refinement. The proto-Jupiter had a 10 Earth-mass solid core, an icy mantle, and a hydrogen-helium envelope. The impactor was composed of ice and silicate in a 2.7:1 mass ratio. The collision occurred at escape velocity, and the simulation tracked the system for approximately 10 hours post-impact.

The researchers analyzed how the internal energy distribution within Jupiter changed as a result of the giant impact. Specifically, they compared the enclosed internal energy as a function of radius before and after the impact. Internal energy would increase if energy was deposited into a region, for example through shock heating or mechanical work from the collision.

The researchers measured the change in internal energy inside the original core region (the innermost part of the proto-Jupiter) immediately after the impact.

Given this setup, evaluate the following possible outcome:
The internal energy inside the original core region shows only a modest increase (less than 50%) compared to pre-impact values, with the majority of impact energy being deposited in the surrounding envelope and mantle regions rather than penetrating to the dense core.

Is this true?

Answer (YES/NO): NO